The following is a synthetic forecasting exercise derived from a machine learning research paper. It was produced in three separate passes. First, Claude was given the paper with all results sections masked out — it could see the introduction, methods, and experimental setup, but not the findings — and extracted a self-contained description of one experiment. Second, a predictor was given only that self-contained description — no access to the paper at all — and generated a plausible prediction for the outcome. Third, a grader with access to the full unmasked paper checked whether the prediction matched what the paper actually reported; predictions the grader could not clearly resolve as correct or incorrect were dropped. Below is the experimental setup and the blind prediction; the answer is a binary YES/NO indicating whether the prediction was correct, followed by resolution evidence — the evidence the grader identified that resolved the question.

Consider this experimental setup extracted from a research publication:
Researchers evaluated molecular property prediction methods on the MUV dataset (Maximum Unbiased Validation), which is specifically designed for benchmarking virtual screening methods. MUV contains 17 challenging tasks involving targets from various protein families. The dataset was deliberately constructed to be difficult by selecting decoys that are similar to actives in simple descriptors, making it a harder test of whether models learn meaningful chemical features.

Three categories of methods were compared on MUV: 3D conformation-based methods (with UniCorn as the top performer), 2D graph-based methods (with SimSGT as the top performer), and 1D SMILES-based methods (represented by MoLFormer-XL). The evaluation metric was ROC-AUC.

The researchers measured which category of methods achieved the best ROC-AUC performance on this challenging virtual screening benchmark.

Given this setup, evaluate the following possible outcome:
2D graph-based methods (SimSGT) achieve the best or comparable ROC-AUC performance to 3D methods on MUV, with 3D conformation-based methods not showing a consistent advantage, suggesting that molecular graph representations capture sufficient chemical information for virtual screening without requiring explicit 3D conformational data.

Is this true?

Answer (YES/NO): NO